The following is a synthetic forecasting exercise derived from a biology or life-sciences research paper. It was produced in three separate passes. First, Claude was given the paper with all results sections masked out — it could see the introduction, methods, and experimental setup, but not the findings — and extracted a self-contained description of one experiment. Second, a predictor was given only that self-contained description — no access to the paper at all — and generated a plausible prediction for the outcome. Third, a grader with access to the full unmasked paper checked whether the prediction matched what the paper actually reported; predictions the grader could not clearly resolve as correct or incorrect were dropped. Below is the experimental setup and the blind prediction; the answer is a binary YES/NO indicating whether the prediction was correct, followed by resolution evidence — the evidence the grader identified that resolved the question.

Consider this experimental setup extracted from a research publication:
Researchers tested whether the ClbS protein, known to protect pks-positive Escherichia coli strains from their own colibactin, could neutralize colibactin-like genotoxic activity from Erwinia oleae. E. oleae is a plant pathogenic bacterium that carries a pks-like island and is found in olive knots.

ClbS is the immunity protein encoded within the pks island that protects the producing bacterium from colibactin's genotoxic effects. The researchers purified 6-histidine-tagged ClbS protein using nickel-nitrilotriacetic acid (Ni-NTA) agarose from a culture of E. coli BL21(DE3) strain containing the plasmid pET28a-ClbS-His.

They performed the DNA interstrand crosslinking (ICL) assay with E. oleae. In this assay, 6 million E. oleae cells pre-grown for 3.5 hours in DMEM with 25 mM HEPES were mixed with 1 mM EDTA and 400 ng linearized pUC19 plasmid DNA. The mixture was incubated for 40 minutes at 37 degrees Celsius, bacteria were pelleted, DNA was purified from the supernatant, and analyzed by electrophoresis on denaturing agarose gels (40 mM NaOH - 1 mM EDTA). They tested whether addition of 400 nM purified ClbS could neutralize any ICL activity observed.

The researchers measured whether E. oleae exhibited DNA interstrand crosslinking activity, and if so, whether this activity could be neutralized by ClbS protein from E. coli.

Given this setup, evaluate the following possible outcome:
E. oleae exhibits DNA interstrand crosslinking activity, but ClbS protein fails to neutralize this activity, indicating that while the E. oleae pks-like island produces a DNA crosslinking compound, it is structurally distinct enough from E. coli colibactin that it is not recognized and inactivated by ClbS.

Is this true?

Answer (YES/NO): NO